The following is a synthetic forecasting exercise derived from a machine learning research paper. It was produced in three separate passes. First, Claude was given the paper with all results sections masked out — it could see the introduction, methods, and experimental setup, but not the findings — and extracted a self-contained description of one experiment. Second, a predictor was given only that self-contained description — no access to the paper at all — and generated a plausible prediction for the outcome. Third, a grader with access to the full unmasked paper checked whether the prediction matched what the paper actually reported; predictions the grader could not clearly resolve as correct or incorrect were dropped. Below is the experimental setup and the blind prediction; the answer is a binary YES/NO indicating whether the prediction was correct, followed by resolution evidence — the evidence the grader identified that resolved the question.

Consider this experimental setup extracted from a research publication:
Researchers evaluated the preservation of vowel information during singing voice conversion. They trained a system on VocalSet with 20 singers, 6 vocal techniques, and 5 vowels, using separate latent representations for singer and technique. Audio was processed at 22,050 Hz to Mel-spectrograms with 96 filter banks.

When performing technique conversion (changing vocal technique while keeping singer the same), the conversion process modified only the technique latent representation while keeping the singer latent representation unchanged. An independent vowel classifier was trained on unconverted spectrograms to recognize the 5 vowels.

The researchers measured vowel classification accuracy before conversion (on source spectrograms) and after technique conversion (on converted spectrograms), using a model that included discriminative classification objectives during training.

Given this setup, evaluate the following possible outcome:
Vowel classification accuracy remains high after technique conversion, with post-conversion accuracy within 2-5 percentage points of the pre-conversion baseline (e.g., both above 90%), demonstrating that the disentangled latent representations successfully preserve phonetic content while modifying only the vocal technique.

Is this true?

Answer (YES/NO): NO